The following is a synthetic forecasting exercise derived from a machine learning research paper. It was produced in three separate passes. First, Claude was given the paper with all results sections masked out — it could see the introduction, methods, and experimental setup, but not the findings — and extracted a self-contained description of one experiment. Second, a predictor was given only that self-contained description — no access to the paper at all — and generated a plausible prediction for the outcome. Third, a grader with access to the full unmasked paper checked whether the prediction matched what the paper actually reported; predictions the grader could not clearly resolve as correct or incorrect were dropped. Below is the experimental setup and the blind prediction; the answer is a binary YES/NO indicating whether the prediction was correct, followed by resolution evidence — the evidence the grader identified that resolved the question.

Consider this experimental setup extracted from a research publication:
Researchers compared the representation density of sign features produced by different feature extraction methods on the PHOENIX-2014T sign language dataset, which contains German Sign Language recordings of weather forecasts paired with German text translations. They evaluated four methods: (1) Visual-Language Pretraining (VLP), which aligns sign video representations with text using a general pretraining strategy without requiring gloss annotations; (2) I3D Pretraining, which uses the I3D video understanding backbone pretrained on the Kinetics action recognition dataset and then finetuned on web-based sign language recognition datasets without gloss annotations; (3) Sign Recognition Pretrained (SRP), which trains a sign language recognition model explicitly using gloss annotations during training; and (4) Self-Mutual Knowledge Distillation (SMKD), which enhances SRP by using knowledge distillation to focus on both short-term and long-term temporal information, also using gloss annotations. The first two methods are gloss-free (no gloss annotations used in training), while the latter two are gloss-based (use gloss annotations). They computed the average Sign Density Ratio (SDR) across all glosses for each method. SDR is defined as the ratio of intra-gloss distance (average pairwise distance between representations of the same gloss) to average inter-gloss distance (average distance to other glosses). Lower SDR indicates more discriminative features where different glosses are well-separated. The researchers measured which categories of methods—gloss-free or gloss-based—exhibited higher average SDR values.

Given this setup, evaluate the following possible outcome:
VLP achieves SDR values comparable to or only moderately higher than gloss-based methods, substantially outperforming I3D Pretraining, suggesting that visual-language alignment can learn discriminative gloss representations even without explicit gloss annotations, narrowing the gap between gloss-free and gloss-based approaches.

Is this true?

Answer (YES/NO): NO